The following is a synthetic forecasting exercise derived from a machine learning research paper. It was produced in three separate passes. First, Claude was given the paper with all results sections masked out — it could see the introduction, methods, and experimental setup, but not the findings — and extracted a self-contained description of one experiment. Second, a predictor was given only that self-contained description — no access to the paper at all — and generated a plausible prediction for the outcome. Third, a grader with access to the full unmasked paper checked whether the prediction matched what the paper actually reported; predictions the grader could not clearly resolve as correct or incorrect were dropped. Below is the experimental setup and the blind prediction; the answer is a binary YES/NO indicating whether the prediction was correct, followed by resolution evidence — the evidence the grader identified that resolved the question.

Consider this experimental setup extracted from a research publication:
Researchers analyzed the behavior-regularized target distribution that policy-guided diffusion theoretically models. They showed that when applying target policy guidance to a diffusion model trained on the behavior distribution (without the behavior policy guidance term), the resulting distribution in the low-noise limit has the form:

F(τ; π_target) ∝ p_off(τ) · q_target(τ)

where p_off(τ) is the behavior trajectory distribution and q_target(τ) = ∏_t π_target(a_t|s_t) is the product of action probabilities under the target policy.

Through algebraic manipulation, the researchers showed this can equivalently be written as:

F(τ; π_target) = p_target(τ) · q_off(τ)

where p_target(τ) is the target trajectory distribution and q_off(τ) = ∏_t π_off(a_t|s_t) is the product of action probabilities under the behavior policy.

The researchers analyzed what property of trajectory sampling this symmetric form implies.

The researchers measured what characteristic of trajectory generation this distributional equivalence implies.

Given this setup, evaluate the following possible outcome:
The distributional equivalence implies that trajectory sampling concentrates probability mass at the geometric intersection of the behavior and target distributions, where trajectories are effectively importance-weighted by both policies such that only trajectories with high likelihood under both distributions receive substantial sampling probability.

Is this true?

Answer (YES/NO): NO